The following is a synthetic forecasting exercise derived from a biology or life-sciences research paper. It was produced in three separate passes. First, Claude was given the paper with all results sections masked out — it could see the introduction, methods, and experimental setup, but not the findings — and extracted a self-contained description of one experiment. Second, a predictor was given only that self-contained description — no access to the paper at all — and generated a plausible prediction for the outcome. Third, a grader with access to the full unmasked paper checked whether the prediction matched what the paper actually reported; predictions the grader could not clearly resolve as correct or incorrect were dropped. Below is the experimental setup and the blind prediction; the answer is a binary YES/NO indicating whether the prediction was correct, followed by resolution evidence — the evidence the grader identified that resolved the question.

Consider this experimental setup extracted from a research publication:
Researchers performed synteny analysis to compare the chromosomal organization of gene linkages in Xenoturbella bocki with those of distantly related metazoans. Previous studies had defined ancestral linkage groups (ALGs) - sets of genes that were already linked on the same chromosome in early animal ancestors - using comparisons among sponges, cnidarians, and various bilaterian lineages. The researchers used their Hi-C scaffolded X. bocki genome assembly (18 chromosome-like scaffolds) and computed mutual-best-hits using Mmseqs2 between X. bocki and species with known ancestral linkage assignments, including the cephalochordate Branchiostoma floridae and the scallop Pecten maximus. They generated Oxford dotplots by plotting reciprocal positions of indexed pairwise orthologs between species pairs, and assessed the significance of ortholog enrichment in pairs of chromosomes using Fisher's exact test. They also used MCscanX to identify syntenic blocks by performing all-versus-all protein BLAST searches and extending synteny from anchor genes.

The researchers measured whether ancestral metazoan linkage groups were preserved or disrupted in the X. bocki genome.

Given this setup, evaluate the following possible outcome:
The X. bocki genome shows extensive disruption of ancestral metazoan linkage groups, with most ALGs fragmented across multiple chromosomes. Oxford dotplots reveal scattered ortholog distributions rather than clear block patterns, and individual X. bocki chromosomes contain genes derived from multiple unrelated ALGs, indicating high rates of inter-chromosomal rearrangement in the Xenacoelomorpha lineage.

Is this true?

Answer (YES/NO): NO